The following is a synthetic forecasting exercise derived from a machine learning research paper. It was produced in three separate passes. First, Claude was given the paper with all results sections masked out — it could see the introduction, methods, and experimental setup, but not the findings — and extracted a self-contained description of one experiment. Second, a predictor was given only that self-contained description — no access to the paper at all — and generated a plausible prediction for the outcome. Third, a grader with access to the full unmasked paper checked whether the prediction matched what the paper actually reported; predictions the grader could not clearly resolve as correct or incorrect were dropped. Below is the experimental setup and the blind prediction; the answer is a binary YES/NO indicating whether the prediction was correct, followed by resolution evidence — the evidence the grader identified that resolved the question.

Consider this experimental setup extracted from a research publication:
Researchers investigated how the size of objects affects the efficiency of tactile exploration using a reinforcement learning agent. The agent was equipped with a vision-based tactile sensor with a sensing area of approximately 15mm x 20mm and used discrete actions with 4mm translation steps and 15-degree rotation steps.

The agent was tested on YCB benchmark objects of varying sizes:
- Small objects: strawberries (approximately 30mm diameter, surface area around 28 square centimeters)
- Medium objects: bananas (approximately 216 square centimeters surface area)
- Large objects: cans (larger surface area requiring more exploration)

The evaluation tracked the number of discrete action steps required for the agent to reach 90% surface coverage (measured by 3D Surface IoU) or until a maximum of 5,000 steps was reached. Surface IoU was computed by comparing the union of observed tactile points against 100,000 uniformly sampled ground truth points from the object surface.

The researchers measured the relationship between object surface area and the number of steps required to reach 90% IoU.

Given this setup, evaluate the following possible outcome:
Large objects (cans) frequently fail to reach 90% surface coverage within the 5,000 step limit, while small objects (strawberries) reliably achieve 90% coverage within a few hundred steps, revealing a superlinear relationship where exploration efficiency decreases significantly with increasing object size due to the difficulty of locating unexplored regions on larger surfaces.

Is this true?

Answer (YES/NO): NO